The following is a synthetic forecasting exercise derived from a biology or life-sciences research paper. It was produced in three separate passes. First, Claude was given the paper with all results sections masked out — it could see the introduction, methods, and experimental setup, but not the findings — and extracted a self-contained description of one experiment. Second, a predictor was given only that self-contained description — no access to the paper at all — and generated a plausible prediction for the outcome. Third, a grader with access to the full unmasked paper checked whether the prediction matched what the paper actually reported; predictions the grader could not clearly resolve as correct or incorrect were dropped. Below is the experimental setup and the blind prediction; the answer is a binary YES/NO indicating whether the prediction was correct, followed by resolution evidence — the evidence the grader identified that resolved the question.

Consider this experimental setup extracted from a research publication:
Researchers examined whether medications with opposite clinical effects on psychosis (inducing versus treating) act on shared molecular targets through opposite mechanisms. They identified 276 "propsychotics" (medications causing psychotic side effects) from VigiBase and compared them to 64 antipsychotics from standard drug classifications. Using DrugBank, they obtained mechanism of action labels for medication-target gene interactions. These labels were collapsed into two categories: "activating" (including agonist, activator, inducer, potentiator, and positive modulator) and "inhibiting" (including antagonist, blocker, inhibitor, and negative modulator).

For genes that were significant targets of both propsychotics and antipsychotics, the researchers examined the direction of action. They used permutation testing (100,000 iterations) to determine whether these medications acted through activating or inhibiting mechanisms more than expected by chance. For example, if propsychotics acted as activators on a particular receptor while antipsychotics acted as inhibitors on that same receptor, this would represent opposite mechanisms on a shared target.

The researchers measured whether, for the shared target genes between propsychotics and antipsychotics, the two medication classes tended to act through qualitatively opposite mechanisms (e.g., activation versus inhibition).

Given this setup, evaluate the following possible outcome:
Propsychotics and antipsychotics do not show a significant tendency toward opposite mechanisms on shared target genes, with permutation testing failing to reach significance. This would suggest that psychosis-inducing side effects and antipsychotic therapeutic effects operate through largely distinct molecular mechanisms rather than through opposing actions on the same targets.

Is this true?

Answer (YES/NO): NO